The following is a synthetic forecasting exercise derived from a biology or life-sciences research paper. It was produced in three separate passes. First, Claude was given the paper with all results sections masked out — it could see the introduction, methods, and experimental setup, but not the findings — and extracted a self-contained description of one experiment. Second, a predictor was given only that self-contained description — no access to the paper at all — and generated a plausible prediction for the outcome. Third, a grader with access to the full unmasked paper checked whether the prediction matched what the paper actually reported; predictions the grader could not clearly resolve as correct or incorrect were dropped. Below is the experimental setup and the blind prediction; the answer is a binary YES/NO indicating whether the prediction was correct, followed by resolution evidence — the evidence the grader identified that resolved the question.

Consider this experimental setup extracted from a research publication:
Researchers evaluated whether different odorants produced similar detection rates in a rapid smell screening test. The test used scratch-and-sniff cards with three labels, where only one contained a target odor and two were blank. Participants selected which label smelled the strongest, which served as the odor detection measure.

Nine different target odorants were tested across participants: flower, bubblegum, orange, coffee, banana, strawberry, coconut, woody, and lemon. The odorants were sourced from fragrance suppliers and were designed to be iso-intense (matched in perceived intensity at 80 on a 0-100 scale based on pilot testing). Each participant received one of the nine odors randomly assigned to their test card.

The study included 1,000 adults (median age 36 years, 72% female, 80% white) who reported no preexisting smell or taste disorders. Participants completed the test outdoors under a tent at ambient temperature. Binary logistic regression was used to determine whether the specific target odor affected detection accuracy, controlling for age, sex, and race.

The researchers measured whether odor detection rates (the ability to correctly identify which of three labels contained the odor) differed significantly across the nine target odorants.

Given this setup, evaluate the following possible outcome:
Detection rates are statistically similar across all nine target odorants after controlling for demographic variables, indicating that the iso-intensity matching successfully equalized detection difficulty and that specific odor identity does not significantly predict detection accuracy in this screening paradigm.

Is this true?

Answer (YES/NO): YES